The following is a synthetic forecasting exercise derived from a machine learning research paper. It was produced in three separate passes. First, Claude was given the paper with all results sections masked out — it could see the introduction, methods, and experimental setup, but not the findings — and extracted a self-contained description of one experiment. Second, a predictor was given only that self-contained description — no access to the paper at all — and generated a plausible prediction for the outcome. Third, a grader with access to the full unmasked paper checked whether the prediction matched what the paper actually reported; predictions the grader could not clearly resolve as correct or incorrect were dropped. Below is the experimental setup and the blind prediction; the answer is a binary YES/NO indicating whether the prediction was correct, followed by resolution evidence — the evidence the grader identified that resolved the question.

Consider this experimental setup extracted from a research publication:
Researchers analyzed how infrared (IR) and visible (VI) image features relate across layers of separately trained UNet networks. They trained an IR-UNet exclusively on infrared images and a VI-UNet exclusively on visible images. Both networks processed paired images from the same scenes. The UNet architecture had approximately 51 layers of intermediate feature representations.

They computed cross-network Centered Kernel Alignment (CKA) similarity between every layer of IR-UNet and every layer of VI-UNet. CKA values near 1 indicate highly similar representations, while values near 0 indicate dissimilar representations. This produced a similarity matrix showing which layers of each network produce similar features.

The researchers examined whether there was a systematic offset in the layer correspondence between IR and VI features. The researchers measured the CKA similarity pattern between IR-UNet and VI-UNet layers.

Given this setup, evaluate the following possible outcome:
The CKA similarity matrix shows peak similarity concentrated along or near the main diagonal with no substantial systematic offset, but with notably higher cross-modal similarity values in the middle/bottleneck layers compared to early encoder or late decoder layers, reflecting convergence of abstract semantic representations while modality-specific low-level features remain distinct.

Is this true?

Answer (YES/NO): NO